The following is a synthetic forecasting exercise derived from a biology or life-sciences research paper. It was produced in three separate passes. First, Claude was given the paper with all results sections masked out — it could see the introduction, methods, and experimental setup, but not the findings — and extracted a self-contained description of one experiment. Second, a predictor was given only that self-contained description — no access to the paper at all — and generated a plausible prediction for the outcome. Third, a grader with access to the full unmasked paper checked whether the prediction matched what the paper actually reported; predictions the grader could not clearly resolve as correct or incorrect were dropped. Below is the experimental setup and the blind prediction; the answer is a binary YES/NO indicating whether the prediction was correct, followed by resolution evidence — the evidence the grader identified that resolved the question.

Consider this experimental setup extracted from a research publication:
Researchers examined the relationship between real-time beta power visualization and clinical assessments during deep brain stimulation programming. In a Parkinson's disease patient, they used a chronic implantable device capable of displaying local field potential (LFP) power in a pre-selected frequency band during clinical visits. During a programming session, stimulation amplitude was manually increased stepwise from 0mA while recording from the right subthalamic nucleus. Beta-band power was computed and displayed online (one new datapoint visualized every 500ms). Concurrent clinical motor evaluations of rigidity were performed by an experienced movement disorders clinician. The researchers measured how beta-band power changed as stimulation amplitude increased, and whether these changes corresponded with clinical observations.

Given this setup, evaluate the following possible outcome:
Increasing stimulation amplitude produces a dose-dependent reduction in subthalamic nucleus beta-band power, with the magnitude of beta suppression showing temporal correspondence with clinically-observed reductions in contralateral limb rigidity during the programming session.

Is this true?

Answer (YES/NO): YES